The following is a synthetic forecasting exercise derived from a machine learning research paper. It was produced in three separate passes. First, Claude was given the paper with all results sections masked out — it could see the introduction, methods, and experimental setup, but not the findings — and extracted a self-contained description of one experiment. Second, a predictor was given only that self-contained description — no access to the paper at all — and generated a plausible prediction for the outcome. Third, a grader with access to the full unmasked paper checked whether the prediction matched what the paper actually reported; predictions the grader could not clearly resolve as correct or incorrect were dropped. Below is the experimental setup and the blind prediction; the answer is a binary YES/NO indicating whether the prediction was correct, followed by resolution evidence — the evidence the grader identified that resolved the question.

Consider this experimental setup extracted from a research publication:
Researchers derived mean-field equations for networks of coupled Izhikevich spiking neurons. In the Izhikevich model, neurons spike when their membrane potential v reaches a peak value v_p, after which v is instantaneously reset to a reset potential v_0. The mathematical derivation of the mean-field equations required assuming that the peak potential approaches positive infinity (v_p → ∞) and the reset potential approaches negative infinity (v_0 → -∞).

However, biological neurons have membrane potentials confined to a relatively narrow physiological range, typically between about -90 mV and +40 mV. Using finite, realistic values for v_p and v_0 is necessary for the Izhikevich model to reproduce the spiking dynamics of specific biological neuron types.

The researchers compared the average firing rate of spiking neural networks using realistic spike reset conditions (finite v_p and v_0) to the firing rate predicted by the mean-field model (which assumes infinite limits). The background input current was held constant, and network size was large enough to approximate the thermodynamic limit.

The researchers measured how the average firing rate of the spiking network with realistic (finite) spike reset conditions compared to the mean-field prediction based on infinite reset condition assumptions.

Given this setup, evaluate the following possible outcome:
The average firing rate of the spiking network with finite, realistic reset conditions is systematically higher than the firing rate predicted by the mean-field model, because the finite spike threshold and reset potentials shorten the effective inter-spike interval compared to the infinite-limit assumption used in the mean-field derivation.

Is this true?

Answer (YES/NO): YES